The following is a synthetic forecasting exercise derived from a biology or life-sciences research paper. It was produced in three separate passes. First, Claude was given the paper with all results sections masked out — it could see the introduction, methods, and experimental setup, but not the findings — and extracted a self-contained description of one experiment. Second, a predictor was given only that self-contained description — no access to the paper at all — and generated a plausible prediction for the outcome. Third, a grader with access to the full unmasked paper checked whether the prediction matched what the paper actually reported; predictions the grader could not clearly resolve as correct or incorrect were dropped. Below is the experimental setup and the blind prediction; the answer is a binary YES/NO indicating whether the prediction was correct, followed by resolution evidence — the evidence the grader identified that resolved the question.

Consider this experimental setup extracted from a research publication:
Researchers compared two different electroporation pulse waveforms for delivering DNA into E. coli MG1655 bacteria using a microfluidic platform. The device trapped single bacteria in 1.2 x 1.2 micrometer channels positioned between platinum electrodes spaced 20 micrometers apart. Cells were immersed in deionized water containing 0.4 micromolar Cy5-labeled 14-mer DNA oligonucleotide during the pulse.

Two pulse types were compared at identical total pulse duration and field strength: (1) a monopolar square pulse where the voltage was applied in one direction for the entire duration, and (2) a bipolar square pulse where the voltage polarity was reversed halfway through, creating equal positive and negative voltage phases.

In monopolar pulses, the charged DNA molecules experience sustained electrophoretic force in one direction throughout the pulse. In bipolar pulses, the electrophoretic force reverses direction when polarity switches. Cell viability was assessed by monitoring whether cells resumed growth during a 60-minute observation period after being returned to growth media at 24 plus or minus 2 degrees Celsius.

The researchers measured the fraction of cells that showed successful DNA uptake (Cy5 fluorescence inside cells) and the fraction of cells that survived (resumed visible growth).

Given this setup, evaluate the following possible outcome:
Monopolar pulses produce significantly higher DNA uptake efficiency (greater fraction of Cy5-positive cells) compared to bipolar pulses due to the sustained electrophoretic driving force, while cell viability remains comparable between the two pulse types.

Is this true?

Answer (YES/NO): NO